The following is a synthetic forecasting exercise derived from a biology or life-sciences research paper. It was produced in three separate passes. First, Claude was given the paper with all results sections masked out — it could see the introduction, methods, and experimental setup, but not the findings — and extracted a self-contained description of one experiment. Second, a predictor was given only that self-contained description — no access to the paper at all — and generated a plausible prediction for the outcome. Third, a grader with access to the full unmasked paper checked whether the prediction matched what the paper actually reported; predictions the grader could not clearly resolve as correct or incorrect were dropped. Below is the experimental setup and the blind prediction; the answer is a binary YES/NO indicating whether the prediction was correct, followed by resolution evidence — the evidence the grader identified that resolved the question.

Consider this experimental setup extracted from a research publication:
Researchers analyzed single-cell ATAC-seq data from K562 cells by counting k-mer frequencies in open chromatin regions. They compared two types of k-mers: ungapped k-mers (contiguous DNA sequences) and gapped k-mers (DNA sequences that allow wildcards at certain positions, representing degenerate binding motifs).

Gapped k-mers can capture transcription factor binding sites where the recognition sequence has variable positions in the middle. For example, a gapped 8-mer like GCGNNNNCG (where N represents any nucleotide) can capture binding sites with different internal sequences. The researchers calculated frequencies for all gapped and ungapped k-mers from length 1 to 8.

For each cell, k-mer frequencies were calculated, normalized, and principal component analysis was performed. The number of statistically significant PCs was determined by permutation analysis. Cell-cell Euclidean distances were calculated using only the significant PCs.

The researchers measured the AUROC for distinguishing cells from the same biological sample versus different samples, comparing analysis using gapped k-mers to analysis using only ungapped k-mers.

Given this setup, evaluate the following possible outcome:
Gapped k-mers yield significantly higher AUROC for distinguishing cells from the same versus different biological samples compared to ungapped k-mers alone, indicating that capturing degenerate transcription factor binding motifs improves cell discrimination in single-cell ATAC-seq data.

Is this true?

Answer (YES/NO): YES